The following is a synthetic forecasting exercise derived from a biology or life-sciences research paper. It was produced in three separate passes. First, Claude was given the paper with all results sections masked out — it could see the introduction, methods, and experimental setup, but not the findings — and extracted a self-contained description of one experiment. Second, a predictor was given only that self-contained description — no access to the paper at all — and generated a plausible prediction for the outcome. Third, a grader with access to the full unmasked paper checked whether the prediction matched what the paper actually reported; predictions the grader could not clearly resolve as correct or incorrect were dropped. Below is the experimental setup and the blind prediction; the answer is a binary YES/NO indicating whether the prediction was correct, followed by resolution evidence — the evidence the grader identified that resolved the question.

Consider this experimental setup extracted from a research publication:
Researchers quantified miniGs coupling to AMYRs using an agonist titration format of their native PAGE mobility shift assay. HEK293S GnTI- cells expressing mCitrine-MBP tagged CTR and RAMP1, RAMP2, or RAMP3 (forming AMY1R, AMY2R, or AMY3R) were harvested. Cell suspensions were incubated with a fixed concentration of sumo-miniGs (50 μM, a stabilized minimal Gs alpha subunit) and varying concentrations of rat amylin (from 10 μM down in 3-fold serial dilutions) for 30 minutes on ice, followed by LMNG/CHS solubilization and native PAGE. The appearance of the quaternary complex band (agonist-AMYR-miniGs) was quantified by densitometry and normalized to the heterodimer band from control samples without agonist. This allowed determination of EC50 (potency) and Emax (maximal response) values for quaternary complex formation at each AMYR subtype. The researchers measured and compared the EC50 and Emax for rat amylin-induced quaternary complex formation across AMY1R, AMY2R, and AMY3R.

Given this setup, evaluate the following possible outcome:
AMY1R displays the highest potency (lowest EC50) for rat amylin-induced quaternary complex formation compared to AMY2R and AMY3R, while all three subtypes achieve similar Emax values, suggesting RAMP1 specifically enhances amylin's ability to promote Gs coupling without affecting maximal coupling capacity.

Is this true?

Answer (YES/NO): NO